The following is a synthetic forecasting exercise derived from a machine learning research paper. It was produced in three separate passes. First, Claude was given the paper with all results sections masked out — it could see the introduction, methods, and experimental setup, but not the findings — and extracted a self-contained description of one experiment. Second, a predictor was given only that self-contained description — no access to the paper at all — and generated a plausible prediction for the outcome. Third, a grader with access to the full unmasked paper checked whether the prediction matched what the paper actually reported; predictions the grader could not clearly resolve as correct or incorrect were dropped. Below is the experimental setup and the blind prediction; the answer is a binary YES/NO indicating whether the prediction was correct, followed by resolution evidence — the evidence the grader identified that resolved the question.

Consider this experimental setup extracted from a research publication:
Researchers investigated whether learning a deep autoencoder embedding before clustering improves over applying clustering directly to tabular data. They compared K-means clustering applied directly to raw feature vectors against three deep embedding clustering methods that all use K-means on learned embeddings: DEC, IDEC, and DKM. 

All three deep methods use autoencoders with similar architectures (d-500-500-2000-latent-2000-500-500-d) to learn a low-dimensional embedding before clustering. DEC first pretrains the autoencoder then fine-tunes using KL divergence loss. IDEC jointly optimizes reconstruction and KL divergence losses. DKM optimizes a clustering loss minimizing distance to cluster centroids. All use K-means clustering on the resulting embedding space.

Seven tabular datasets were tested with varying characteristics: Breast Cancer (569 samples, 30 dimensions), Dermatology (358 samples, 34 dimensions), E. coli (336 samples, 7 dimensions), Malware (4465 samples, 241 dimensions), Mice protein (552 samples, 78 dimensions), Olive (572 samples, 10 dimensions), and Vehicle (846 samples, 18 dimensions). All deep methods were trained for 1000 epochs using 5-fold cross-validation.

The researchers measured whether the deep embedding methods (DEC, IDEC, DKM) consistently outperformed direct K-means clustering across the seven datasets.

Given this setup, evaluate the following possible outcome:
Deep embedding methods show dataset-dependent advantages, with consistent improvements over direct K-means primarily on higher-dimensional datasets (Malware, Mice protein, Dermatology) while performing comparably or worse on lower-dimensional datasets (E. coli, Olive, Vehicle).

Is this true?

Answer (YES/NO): NO